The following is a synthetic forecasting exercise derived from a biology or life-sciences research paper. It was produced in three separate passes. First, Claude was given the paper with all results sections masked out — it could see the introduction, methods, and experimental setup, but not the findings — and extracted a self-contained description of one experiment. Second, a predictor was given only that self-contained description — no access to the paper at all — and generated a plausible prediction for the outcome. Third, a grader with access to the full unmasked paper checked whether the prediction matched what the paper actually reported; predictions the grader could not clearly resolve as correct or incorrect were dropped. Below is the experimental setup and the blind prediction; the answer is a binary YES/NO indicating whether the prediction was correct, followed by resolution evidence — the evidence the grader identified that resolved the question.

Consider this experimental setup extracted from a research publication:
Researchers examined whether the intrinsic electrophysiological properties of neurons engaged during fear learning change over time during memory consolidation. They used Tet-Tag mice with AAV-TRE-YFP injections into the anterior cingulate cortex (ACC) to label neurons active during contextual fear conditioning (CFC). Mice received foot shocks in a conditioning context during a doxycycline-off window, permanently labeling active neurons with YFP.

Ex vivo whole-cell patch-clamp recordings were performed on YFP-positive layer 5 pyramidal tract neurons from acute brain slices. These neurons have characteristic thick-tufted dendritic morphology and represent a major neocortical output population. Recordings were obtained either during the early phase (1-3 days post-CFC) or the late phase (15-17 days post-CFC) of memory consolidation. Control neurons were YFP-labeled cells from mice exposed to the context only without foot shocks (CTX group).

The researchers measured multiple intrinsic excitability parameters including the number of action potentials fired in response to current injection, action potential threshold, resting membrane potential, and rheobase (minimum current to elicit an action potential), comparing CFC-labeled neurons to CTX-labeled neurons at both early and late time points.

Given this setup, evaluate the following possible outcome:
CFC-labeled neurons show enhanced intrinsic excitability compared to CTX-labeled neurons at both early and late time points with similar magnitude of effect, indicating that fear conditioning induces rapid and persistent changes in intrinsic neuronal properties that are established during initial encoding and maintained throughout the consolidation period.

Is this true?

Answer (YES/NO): NO